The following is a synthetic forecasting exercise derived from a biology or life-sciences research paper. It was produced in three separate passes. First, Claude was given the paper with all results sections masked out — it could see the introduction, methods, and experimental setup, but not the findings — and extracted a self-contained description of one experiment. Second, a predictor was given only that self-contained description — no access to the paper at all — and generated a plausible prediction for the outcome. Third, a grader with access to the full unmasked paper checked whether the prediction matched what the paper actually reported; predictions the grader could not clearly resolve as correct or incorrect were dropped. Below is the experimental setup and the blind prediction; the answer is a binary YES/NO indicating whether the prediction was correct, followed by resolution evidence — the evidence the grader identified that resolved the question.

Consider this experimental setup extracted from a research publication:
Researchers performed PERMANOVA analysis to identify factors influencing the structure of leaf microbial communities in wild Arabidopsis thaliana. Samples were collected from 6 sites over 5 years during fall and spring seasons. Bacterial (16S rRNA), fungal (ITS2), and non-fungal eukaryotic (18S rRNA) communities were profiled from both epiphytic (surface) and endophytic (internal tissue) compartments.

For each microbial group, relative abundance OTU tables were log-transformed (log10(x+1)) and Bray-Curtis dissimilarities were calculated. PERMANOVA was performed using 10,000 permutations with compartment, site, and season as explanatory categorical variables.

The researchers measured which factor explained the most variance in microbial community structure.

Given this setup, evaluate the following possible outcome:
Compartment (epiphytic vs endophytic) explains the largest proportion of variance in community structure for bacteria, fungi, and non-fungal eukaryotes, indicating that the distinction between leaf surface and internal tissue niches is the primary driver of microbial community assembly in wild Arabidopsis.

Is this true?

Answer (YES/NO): NO